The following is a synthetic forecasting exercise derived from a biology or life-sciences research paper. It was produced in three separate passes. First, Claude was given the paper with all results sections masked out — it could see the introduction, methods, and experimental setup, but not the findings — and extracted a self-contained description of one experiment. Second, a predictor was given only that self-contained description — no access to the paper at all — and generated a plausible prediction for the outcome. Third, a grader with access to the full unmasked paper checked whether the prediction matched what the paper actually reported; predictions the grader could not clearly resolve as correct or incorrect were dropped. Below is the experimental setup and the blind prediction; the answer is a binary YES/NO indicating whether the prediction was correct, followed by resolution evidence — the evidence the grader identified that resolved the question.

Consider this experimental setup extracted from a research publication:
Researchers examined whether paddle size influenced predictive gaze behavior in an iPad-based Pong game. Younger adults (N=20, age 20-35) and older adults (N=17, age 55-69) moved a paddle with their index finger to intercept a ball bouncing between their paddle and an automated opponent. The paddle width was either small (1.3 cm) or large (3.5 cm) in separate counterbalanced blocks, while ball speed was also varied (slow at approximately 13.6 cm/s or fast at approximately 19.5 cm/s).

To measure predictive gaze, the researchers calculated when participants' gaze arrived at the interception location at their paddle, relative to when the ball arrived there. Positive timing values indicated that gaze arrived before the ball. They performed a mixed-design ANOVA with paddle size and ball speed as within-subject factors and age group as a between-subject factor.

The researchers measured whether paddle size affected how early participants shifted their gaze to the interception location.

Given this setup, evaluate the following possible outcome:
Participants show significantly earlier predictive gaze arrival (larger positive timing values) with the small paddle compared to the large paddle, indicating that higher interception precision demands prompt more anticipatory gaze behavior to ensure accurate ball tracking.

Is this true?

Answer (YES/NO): YES